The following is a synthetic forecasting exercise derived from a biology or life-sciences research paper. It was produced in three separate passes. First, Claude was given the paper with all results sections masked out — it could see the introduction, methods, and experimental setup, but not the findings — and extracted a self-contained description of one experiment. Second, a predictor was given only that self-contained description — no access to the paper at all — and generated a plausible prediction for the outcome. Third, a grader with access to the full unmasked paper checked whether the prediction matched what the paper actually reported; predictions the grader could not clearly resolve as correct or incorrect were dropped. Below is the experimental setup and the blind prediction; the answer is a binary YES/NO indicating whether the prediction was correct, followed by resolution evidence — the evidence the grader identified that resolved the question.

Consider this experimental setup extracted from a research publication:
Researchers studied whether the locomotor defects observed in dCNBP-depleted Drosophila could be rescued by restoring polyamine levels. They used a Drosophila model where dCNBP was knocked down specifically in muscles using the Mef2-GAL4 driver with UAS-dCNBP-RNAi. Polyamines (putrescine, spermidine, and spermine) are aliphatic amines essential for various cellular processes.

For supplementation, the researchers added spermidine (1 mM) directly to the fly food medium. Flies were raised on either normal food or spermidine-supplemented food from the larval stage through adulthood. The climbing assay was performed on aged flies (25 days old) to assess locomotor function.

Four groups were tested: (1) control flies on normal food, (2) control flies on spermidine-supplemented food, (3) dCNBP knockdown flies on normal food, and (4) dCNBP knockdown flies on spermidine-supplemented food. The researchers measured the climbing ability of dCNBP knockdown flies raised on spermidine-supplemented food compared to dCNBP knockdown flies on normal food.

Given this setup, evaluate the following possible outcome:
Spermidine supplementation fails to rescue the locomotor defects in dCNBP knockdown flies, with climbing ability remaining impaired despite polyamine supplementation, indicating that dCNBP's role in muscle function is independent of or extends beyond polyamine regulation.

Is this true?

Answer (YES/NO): NO